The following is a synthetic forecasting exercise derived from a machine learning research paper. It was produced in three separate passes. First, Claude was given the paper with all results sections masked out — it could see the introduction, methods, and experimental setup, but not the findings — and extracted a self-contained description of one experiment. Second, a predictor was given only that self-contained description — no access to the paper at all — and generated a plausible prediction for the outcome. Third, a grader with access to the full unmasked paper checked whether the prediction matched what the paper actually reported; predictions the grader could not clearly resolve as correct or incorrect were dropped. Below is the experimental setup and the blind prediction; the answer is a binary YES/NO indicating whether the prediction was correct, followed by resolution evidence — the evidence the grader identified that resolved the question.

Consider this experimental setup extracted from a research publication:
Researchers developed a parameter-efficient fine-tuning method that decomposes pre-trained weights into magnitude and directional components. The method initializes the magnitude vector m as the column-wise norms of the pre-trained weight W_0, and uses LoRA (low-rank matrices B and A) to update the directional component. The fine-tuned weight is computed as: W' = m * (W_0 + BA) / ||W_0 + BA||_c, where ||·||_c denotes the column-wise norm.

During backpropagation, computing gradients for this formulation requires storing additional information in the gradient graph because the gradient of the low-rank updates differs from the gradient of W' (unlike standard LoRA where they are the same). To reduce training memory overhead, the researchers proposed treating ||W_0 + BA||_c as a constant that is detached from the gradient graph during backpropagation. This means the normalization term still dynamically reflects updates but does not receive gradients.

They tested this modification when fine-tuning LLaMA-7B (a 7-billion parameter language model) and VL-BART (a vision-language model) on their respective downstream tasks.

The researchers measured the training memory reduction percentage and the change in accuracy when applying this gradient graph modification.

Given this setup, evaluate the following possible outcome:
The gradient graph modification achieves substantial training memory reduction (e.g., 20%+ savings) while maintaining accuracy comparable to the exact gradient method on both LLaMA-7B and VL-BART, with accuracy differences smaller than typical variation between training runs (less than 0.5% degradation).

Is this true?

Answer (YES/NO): NO